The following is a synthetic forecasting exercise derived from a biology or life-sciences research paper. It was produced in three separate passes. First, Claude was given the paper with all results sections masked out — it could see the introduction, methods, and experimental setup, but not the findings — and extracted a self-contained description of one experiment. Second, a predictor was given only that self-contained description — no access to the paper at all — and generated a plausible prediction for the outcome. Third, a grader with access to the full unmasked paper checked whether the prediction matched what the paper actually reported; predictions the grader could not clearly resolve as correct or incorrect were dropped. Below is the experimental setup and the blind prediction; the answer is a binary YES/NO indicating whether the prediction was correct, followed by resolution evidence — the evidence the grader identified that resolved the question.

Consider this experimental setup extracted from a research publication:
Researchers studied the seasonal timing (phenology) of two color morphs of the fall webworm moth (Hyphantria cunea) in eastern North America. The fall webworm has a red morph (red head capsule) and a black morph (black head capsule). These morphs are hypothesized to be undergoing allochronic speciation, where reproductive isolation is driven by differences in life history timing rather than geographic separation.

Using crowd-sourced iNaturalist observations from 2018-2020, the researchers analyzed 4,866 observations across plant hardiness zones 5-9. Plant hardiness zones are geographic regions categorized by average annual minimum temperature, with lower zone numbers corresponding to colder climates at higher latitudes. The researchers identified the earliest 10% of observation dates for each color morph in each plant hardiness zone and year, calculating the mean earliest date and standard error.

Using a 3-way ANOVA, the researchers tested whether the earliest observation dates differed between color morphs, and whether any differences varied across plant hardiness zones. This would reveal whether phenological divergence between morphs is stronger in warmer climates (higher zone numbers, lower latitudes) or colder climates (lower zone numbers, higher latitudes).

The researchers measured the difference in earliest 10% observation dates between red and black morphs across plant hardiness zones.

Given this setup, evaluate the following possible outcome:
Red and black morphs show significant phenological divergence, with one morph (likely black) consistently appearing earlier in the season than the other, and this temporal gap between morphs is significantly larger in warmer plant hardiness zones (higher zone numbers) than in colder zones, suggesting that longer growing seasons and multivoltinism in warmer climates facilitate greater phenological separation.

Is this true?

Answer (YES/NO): YES